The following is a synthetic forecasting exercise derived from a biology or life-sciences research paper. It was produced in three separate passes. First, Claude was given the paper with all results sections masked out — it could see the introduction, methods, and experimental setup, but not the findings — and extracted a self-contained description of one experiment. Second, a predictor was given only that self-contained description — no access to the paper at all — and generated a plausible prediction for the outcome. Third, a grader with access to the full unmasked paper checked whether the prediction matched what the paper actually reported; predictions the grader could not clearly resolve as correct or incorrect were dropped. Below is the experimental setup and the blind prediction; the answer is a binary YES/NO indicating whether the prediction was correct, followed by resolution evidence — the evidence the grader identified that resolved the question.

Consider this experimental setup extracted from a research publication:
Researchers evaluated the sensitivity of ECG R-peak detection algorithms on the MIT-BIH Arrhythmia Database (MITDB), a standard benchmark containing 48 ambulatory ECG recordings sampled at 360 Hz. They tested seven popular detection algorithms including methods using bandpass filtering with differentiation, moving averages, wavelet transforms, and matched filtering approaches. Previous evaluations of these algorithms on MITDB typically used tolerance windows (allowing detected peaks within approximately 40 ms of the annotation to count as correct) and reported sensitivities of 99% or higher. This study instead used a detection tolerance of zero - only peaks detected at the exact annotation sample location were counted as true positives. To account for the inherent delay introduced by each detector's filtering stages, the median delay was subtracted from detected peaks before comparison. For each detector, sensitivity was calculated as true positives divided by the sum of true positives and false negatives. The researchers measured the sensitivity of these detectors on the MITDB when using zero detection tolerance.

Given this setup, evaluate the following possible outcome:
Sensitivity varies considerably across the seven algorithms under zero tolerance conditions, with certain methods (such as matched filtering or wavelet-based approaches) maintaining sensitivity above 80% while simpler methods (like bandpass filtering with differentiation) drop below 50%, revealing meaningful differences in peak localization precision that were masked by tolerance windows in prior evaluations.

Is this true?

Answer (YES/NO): NO